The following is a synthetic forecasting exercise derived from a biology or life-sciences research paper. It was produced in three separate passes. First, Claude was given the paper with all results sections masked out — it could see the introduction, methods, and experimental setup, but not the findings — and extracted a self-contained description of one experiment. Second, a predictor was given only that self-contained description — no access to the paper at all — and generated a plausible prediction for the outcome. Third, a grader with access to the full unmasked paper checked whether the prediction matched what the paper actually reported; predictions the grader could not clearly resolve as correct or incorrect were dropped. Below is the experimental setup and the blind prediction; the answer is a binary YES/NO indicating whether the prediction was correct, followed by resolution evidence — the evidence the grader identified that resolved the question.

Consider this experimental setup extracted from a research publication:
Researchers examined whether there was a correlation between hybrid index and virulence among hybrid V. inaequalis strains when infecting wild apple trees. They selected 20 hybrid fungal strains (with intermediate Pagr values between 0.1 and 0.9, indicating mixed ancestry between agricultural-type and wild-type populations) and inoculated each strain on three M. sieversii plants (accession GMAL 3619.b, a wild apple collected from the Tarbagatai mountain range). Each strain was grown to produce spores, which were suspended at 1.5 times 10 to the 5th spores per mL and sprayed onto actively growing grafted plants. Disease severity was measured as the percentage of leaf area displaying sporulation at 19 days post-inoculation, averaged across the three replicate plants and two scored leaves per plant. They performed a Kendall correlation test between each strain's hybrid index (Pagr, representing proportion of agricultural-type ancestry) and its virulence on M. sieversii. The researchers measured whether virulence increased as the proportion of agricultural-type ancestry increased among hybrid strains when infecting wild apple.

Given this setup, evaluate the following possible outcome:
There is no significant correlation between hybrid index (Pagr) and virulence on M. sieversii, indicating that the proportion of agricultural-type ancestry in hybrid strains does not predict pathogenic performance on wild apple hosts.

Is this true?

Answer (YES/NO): YES